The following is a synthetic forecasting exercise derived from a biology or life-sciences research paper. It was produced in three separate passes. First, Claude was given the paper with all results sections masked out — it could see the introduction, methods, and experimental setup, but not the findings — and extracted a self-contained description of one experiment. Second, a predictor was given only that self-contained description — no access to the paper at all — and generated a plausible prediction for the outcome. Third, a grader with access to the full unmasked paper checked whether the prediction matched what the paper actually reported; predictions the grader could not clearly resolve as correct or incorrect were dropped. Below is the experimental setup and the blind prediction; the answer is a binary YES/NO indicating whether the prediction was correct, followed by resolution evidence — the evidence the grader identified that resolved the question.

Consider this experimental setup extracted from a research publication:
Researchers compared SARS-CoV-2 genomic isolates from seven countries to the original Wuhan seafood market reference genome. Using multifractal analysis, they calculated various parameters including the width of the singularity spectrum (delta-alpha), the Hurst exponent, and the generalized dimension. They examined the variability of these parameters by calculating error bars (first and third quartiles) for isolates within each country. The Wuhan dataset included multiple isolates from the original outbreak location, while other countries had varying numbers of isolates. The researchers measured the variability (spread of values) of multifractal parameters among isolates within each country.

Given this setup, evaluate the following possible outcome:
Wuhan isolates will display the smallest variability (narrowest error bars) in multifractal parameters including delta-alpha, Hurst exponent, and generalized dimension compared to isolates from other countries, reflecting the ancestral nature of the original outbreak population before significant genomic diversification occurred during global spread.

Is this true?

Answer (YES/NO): NO